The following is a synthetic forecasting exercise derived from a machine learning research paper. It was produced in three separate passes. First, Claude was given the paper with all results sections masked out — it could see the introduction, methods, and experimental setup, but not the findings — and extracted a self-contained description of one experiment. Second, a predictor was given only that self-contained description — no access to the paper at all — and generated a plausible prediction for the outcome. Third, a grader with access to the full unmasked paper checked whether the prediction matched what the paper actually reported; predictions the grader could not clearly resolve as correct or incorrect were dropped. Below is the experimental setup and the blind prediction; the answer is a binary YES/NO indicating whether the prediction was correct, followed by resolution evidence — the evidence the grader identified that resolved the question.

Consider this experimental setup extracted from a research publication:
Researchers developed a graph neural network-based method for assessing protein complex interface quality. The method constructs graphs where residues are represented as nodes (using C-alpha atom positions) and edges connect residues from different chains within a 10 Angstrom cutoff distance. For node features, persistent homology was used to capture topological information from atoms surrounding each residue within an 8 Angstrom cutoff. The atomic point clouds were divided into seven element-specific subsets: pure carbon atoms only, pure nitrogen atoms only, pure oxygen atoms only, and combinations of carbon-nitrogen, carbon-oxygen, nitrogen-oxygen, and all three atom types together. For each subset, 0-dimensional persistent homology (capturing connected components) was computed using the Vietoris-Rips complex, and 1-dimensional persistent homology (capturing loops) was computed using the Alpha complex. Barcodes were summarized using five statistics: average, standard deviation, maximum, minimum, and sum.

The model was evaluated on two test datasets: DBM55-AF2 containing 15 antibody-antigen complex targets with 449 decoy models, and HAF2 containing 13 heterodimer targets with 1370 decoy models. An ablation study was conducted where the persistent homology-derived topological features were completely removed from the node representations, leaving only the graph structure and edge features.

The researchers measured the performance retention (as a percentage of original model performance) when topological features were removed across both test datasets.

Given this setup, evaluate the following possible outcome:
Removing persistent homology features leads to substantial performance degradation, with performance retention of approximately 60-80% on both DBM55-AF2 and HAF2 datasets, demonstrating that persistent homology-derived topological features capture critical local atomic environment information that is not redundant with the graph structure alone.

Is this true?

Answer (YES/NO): NO